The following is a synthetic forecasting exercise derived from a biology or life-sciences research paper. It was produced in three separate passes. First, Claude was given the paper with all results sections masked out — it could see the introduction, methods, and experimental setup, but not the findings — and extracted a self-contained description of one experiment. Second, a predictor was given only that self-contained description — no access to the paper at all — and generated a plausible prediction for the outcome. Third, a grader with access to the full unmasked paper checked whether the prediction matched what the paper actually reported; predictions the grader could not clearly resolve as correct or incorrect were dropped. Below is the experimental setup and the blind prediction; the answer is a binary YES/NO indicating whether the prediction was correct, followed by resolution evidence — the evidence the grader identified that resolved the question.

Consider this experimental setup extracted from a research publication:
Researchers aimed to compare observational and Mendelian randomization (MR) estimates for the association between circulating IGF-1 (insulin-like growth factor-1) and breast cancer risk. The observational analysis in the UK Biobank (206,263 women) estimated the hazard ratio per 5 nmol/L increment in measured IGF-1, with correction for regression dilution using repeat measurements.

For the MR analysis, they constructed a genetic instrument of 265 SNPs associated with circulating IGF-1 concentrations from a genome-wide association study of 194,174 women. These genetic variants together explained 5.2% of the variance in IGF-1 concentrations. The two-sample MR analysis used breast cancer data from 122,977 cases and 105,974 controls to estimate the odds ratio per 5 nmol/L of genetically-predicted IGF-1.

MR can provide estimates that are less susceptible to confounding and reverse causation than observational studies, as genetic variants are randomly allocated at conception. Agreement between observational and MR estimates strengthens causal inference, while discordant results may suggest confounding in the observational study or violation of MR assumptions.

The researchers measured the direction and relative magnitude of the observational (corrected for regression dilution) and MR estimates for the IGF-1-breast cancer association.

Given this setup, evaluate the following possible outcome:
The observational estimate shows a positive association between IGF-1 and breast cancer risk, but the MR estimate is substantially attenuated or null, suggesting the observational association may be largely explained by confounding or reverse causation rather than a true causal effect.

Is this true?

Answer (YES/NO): NO